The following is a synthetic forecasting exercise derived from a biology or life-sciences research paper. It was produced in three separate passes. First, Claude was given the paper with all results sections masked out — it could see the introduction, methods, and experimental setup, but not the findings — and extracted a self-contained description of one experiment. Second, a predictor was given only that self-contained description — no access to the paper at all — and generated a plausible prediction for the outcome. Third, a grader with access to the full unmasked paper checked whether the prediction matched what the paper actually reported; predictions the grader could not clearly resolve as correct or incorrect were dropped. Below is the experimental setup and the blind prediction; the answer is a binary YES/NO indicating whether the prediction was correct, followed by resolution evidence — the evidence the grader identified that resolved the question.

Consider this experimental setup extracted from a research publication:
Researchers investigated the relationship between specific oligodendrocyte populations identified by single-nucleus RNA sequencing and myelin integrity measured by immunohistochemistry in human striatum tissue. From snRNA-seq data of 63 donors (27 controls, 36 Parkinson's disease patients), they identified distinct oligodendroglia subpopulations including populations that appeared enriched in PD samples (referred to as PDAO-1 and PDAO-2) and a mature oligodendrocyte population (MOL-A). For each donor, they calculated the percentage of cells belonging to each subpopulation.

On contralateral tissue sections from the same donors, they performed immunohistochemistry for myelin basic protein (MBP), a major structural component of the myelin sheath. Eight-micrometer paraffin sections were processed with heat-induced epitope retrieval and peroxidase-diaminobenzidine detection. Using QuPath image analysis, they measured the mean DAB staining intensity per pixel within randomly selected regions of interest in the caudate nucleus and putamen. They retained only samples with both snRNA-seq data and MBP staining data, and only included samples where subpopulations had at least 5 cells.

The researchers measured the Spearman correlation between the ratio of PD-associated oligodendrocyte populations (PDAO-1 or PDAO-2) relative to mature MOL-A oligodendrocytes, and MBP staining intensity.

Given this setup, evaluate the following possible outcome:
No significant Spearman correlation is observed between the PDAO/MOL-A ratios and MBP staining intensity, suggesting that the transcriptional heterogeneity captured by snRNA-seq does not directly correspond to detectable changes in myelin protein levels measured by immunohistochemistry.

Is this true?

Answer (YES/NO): NO